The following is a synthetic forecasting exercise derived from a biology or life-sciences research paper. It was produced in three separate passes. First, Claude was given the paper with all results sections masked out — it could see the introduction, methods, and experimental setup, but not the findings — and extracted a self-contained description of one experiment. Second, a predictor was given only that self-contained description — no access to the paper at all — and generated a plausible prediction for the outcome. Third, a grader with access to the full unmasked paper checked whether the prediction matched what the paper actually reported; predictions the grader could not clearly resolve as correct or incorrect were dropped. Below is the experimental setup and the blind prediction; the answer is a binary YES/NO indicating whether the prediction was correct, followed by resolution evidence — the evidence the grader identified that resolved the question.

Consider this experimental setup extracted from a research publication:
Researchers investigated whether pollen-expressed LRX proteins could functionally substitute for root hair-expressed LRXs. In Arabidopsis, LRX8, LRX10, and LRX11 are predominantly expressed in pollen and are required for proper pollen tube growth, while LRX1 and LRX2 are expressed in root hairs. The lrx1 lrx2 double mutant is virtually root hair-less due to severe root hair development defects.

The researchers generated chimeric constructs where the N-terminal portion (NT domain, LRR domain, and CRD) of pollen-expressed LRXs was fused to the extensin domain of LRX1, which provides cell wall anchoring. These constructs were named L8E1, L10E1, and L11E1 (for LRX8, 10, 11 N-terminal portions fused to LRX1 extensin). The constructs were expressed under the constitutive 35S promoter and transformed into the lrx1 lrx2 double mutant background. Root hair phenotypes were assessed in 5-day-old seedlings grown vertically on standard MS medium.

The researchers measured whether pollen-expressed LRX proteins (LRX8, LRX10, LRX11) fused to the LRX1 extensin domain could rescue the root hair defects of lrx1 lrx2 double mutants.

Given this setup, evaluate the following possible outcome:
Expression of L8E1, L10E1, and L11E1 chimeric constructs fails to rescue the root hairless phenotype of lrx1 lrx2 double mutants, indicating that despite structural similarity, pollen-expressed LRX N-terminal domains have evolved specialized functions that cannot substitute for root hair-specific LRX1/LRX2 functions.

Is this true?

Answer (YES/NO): NO